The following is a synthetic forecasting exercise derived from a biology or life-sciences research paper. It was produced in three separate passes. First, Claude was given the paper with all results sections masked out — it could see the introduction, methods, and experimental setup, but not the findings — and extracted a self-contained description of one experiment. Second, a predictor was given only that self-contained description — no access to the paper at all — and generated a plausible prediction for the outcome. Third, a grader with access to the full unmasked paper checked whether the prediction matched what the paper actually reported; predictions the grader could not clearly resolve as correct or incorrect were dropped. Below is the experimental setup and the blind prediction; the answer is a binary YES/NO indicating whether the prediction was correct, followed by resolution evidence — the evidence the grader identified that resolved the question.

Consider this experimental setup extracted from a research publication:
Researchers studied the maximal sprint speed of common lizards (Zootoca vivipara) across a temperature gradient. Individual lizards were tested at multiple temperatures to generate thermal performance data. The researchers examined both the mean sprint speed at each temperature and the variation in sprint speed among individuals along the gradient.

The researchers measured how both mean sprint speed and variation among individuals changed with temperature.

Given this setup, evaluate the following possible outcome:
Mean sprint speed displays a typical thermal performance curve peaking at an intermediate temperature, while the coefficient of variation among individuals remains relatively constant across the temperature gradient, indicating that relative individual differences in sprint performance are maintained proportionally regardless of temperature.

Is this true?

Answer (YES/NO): NO